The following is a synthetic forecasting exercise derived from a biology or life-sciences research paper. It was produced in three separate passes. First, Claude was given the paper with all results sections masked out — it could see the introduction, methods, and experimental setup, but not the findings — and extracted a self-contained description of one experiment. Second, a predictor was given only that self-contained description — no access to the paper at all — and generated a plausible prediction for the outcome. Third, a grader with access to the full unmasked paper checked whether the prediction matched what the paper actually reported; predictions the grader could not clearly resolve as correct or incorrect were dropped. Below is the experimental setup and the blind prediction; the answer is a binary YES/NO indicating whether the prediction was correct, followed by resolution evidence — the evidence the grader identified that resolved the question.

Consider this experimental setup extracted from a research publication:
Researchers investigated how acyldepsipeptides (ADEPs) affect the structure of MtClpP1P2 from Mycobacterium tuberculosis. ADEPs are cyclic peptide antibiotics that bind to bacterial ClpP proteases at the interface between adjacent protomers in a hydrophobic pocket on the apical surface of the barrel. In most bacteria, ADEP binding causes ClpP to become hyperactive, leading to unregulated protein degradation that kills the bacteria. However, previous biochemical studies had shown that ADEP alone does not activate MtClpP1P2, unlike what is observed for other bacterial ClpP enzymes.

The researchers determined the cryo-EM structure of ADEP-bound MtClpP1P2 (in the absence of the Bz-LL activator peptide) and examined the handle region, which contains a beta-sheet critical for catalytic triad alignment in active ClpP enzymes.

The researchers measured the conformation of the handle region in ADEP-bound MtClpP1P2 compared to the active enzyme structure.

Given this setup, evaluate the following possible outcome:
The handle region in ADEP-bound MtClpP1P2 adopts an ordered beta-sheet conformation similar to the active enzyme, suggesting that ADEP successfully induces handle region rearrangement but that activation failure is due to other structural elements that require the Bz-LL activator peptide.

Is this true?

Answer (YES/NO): NO